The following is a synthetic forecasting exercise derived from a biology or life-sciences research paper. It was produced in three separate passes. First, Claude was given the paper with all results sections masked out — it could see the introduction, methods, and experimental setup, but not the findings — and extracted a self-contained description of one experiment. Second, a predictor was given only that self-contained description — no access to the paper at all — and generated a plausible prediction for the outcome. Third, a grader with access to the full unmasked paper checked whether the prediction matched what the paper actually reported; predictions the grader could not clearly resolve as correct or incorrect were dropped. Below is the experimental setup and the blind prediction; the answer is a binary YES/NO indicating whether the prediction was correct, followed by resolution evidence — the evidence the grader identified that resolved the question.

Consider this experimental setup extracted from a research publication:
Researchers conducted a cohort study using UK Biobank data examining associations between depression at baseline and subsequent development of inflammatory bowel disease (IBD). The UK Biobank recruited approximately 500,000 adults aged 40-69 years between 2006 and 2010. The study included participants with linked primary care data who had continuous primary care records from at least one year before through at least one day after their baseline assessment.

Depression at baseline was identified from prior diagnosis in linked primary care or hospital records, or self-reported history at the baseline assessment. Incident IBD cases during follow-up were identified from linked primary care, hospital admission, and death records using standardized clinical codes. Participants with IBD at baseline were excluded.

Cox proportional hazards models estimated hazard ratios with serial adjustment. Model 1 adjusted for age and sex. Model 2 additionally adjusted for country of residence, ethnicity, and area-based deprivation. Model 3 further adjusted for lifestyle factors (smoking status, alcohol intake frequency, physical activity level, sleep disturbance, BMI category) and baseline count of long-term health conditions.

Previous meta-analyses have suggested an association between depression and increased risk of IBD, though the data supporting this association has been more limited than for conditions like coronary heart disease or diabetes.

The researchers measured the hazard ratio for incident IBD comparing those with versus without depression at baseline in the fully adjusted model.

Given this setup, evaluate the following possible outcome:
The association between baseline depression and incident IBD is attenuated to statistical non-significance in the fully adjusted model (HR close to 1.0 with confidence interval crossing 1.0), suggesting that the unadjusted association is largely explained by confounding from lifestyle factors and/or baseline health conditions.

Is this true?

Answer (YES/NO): YES